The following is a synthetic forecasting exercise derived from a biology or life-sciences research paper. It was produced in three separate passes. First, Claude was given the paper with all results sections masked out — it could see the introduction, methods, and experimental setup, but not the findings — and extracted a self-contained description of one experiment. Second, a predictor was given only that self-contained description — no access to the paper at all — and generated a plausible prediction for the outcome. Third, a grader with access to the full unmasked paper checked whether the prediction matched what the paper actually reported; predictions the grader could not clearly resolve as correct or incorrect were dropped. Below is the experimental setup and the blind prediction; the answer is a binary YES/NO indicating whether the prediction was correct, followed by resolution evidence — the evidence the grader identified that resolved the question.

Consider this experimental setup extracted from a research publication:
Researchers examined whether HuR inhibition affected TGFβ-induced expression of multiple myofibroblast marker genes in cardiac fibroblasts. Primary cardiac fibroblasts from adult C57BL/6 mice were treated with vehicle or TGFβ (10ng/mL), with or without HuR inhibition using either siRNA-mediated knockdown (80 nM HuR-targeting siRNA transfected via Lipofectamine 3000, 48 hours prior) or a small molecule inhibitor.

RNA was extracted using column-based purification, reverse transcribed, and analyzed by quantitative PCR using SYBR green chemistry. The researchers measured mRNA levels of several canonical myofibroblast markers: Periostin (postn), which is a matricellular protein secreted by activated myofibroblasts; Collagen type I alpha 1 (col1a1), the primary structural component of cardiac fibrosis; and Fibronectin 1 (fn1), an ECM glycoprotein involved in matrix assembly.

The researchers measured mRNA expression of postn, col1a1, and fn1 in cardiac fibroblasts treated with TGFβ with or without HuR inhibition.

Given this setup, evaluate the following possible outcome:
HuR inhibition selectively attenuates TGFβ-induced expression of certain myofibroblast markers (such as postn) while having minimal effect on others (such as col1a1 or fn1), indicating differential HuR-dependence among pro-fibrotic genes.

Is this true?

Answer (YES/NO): NO